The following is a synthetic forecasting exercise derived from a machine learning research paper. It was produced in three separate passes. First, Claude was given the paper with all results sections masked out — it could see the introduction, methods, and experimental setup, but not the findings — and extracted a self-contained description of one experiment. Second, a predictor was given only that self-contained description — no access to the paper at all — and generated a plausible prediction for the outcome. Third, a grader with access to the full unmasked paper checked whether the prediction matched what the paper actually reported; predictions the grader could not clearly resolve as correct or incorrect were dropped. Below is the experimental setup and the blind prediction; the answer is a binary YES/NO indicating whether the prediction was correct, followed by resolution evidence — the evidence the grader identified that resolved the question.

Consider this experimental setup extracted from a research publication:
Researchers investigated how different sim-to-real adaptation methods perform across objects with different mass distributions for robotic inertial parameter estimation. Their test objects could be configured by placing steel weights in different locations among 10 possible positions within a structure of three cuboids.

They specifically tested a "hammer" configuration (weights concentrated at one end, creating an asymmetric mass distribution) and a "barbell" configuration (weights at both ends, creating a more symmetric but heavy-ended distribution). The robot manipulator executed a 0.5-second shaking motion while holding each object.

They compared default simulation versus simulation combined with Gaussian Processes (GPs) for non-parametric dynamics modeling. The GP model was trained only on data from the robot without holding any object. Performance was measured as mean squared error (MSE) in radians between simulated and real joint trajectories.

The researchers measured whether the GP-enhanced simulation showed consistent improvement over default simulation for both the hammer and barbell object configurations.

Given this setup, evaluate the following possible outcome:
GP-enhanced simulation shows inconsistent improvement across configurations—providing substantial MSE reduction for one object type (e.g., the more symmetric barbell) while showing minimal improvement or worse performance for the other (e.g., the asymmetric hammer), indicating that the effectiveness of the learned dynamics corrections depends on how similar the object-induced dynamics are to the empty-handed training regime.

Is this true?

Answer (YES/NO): NO